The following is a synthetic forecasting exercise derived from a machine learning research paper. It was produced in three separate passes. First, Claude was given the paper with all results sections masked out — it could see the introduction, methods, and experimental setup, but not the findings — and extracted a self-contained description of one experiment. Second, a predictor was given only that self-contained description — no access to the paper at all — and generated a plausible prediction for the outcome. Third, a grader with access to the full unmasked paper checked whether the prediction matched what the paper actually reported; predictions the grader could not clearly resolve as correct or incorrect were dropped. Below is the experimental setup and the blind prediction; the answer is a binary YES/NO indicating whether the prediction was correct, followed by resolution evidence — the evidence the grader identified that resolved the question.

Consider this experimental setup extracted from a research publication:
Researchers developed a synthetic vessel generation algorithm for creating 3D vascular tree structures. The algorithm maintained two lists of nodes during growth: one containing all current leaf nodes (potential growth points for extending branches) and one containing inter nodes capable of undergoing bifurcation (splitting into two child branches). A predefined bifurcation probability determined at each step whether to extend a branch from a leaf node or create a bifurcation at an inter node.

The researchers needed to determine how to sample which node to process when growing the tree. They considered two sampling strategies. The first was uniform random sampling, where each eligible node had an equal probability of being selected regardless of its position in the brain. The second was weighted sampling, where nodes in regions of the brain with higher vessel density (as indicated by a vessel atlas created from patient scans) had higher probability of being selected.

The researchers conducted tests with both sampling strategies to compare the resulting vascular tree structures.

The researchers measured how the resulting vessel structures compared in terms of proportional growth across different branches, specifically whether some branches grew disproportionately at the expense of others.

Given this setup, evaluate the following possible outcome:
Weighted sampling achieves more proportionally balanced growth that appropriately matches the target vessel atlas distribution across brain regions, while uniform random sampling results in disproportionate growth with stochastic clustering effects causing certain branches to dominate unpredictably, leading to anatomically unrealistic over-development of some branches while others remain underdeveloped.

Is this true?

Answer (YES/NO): NO